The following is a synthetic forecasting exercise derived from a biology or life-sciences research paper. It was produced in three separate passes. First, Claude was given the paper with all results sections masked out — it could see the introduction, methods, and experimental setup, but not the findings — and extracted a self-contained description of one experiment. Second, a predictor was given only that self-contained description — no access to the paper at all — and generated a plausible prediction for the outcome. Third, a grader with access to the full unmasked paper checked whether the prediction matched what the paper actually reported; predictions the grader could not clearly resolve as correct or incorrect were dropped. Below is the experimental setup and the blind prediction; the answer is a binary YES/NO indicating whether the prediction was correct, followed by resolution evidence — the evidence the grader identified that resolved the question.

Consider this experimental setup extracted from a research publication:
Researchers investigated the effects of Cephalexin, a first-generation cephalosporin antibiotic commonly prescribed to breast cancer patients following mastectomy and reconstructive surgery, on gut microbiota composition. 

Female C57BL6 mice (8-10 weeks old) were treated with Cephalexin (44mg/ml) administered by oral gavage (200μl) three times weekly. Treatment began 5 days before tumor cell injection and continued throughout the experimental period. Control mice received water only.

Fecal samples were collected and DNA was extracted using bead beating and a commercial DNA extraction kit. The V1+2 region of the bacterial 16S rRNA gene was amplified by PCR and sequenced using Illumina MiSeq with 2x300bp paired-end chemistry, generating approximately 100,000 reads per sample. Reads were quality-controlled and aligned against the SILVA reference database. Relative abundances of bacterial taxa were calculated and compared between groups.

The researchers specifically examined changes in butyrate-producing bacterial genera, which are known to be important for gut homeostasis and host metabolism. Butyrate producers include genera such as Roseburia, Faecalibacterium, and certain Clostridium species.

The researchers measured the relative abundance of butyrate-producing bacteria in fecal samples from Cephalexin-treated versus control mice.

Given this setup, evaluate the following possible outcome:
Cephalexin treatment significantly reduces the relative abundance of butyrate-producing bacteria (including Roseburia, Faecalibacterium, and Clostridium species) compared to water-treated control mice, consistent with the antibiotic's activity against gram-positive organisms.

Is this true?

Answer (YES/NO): NO